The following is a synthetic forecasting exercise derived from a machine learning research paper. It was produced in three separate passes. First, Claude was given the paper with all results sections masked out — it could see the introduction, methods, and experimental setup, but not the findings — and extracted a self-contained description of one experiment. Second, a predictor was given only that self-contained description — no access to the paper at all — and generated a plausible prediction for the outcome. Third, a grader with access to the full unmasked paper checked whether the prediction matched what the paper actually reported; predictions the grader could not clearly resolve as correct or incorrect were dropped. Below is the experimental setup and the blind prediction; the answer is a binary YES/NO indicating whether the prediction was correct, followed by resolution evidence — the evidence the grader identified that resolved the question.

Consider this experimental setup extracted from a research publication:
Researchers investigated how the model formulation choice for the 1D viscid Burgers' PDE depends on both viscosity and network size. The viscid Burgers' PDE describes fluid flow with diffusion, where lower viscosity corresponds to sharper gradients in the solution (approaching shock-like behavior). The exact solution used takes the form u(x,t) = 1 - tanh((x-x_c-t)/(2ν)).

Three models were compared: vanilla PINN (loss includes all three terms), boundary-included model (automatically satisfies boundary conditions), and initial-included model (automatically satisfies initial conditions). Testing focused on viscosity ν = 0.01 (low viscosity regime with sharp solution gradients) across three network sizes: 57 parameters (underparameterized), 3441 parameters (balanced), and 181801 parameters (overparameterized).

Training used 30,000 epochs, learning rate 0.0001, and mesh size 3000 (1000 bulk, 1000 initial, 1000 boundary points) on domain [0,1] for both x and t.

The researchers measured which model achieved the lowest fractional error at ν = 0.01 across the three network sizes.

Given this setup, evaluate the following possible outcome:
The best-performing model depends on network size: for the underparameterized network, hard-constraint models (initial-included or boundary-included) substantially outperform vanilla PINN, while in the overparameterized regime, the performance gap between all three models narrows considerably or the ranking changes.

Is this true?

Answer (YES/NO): NO